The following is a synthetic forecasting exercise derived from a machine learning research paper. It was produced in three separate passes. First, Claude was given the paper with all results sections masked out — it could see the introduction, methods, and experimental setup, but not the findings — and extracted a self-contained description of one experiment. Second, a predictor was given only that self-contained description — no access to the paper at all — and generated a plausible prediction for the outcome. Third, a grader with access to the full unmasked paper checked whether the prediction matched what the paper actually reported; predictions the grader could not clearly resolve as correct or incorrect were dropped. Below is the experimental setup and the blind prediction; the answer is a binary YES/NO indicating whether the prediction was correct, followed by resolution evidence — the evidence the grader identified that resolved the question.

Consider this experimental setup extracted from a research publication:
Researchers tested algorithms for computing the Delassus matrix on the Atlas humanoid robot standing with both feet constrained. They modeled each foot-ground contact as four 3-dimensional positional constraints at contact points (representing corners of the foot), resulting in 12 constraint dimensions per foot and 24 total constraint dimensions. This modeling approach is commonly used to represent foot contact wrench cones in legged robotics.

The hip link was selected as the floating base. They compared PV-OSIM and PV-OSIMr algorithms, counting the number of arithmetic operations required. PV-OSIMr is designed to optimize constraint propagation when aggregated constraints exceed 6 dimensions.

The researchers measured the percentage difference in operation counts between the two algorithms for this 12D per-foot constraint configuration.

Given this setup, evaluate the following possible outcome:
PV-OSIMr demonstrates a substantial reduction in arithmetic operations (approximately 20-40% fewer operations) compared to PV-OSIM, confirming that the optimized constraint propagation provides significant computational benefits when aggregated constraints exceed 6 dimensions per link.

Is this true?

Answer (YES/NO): NO